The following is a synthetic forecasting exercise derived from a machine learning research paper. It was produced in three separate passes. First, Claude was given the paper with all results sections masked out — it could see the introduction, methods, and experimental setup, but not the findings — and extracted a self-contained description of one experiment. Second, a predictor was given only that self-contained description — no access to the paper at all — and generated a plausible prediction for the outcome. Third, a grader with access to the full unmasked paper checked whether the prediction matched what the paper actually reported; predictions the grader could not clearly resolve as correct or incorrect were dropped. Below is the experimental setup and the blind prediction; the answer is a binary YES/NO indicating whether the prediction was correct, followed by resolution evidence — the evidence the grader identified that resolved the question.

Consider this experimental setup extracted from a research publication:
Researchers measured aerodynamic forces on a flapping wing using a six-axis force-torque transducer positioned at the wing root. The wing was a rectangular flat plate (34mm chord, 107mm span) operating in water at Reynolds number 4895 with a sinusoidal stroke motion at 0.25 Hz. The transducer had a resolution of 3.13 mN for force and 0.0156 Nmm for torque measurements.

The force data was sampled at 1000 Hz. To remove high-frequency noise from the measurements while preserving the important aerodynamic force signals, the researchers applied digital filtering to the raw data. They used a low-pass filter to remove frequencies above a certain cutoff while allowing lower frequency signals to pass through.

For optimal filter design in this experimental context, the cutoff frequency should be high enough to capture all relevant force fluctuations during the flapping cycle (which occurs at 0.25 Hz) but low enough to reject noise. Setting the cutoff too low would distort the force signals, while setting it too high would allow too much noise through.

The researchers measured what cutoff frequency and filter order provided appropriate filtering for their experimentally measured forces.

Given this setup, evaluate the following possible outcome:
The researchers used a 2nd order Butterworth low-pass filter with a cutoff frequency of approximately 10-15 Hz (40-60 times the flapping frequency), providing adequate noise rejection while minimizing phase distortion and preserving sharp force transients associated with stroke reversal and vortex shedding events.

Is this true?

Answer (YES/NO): NO